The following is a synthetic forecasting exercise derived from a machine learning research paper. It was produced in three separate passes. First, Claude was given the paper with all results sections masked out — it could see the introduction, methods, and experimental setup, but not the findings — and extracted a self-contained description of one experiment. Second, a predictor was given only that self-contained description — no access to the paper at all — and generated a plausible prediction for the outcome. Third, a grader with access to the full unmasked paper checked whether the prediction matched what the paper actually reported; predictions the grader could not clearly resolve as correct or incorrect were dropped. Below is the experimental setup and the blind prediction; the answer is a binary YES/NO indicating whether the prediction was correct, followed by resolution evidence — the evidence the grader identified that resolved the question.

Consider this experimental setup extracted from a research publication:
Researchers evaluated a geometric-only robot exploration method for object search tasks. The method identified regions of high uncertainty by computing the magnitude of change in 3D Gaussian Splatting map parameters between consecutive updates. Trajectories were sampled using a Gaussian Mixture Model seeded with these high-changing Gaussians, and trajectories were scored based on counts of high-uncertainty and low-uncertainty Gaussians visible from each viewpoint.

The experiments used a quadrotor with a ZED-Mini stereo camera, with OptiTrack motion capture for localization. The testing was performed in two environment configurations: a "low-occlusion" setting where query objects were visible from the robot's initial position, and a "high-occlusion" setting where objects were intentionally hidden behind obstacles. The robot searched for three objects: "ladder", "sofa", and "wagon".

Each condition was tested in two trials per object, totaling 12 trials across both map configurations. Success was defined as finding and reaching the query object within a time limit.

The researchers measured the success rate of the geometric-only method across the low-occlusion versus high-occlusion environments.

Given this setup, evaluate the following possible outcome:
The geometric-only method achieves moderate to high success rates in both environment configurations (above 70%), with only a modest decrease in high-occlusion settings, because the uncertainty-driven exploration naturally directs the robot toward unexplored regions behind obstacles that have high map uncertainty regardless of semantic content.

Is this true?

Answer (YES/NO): NO